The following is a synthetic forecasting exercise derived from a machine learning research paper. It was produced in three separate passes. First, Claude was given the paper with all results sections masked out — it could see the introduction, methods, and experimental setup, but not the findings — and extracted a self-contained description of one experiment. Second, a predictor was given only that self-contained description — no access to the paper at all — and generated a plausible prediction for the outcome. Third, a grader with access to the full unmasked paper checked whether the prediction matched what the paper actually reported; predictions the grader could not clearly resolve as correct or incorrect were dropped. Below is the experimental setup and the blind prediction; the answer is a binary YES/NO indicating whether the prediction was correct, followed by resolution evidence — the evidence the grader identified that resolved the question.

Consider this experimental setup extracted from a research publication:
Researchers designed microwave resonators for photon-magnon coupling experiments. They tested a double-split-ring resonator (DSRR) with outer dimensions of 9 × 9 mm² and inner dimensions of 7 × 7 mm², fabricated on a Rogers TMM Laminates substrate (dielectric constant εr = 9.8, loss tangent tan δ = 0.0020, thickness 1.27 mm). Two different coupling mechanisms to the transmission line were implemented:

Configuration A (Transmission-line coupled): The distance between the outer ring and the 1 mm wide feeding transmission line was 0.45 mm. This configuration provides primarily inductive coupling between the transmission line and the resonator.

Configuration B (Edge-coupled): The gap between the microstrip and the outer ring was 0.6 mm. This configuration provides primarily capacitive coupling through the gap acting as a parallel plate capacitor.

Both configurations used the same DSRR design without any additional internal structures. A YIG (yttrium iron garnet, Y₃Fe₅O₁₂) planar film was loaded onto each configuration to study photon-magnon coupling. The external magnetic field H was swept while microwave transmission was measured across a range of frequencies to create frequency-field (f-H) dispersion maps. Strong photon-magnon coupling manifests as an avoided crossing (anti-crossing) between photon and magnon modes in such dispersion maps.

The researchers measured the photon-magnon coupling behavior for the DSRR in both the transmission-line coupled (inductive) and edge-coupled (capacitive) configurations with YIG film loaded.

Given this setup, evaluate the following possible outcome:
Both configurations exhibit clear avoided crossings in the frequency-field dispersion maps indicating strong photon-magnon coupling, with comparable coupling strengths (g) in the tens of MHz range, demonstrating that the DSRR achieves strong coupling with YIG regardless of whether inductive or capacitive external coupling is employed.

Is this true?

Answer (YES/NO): NO